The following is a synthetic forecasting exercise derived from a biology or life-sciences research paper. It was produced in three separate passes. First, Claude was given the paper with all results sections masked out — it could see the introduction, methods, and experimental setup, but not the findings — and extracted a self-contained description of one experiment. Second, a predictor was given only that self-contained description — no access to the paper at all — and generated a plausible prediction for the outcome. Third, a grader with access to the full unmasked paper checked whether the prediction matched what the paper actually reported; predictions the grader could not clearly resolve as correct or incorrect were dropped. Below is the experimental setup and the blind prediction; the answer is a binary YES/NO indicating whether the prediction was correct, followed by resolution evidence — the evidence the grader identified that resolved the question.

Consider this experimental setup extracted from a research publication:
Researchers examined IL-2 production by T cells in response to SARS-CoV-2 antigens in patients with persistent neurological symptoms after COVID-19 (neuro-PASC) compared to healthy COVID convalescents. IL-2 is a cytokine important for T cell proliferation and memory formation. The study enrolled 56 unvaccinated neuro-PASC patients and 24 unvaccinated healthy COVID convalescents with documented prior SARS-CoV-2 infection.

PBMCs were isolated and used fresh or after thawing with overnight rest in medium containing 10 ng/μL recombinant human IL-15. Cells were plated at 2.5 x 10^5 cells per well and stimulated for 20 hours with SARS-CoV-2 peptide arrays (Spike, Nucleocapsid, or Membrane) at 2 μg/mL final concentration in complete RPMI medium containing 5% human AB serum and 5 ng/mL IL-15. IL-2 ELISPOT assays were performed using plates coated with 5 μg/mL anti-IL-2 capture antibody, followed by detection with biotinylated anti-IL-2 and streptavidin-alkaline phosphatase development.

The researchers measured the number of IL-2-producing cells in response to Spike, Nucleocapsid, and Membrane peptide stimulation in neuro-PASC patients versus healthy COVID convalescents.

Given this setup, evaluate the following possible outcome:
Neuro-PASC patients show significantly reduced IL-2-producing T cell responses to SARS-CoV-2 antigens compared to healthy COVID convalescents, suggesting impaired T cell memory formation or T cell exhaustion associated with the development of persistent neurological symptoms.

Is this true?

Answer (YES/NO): NO